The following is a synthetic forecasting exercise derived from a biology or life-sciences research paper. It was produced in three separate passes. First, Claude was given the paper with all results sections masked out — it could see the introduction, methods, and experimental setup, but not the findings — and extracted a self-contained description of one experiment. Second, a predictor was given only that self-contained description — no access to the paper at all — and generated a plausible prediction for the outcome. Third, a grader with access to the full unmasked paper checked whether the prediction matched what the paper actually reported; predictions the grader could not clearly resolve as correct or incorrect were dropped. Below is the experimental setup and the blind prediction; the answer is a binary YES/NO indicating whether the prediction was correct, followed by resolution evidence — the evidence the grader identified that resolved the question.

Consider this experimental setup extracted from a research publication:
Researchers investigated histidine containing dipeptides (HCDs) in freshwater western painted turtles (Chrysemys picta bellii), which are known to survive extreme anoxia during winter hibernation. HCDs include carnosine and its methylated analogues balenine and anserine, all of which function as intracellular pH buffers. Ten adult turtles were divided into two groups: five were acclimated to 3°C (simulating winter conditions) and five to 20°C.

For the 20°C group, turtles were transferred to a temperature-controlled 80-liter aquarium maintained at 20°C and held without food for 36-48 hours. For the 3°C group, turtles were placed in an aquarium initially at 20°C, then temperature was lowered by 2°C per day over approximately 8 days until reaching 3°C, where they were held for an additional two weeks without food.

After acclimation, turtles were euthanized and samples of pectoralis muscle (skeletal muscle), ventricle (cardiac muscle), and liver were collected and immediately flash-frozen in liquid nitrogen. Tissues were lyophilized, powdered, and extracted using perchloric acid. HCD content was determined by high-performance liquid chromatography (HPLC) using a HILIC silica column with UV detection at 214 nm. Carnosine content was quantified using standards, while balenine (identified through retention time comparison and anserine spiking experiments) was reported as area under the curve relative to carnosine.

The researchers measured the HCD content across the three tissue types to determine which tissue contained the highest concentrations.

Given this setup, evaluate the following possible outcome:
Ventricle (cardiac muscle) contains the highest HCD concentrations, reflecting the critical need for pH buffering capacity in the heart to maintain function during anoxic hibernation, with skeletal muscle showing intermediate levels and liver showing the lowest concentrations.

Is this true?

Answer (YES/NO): NO